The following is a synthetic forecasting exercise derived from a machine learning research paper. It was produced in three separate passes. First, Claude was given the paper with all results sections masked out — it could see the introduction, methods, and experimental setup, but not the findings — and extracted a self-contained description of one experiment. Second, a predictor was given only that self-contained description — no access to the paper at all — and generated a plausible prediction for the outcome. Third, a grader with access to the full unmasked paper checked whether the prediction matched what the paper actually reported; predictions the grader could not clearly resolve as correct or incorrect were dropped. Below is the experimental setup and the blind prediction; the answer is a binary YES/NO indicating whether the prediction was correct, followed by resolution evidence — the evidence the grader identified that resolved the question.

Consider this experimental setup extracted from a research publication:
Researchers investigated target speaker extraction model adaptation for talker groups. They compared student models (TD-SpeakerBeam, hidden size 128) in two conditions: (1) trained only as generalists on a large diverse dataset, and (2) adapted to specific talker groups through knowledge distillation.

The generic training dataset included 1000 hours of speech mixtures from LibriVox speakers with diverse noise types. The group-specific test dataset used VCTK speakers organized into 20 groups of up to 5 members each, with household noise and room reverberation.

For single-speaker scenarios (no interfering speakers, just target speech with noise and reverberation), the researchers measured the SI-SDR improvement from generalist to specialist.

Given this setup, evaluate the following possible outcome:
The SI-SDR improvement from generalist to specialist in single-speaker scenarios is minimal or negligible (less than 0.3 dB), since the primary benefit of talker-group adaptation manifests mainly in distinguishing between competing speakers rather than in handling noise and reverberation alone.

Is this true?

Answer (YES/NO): YES